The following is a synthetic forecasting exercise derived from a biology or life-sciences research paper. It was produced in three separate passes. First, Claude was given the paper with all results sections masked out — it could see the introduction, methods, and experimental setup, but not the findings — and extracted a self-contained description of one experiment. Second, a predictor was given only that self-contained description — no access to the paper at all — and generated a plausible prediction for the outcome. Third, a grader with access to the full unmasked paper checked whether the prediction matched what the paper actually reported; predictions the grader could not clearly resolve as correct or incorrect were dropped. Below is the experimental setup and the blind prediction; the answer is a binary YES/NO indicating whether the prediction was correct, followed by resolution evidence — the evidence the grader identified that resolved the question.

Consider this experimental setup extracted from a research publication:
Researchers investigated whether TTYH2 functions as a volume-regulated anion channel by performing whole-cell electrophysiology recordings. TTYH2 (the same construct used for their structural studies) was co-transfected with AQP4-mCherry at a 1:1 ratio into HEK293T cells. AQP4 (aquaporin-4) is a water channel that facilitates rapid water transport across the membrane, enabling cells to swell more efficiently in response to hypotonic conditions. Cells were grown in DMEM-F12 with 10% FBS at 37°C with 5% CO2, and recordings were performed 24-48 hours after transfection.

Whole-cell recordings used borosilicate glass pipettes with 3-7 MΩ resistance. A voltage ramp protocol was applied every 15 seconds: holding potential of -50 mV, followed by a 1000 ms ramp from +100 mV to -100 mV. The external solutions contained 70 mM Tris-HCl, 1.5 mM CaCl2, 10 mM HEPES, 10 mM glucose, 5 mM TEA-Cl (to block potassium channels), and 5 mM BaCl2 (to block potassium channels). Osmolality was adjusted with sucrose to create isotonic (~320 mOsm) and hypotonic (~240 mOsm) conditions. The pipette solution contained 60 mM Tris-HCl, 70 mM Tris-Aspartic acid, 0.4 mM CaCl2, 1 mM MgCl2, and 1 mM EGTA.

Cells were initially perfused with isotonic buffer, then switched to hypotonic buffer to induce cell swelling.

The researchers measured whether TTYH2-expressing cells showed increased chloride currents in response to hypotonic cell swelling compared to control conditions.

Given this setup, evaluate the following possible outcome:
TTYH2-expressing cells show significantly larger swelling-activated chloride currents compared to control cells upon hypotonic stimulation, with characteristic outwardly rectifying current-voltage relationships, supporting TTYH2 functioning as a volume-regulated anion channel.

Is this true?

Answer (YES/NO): NO